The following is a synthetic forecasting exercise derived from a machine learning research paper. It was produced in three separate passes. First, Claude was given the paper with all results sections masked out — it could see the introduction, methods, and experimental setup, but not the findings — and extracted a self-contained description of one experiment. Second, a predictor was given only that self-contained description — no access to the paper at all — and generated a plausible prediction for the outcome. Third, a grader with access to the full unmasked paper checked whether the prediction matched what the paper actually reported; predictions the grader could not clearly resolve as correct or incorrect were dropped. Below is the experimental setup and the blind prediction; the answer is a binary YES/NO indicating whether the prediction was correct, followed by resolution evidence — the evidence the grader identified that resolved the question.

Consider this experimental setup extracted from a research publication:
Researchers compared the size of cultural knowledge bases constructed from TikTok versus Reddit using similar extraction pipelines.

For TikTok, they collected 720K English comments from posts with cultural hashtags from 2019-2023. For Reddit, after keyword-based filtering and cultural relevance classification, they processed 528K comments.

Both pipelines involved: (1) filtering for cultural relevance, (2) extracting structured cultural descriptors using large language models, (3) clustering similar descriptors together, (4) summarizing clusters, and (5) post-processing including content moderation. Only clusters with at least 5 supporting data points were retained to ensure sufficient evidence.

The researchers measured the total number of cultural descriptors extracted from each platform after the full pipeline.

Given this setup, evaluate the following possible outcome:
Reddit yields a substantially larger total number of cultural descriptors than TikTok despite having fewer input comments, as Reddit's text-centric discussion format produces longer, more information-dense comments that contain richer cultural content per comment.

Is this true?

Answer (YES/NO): NO